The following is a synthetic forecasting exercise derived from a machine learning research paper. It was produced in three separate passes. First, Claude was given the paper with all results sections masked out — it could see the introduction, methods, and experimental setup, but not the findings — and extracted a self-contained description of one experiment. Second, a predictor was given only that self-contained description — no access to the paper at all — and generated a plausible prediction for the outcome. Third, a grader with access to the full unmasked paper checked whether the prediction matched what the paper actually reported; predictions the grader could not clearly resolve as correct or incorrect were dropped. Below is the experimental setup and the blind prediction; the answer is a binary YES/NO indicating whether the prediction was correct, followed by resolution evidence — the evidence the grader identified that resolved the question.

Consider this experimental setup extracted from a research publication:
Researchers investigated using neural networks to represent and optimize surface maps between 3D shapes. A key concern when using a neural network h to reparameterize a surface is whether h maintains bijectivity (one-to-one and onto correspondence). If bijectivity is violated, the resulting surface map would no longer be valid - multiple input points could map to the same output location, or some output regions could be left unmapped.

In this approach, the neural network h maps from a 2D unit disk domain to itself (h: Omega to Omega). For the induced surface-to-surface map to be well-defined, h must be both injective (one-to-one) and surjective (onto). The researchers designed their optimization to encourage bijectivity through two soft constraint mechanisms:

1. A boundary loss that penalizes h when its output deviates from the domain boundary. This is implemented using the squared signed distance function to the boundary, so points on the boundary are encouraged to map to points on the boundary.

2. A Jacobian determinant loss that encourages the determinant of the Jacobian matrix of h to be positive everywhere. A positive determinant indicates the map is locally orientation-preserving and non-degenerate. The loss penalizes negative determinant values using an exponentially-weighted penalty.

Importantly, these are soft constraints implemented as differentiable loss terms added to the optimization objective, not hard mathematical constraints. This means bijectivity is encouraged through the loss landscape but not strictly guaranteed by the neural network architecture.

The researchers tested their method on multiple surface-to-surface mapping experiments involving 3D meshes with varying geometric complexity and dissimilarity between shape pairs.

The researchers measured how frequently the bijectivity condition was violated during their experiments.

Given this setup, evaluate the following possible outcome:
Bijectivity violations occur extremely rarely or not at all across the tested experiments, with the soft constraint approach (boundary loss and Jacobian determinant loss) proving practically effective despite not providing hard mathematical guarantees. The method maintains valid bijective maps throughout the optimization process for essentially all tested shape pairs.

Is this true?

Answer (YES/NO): YES